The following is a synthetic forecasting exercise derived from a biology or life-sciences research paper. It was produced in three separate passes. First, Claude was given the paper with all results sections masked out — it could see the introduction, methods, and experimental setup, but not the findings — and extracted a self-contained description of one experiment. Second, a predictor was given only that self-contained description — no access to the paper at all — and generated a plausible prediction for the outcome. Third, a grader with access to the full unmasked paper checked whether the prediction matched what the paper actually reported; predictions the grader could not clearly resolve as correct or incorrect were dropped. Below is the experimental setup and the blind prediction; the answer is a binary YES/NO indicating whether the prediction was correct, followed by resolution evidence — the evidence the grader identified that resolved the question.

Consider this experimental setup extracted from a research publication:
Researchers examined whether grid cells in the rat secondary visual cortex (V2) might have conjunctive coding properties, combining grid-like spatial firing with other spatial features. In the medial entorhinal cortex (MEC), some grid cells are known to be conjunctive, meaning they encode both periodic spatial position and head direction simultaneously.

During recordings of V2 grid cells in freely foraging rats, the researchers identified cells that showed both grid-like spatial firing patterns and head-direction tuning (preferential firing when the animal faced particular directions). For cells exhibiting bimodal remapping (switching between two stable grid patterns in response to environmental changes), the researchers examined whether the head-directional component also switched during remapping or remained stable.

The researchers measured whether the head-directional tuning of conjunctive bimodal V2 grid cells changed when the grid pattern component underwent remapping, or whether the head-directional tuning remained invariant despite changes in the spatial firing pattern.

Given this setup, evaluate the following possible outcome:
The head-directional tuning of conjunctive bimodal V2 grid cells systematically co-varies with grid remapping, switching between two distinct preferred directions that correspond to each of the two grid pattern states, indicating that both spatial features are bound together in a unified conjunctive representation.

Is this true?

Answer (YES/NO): NO